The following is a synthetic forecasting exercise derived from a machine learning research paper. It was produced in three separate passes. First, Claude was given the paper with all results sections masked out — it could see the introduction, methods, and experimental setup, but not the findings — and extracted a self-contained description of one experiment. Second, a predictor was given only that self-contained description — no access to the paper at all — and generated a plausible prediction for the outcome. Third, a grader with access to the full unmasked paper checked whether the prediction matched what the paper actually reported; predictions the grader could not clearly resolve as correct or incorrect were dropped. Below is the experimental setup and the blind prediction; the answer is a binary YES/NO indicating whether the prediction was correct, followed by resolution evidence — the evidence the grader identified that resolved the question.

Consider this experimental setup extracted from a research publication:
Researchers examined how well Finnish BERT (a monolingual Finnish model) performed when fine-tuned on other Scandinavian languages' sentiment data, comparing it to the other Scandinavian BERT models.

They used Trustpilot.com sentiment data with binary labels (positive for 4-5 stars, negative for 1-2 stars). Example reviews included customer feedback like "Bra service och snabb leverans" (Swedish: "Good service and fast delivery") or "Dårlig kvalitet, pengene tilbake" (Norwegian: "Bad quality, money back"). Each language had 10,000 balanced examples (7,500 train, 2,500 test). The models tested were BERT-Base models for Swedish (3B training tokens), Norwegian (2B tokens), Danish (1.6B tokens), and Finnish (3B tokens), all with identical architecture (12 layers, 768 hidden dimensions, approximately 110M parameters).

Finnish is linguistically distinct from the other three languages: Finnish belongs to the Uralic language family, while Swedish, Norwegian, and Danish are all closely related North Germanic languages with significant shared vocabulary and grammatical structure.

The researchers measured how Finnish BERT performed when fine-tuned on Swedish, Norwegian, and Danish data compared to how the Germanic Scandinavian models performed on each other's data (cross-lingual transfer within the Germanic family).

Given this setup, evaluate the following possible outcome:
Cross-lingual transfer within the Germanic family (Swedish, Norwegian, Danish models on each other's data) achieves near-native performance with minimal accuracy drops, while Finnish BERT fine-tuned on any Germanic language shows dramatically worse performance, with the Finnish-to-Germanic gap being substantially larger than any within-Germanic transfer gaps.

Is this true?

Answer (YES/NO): NO